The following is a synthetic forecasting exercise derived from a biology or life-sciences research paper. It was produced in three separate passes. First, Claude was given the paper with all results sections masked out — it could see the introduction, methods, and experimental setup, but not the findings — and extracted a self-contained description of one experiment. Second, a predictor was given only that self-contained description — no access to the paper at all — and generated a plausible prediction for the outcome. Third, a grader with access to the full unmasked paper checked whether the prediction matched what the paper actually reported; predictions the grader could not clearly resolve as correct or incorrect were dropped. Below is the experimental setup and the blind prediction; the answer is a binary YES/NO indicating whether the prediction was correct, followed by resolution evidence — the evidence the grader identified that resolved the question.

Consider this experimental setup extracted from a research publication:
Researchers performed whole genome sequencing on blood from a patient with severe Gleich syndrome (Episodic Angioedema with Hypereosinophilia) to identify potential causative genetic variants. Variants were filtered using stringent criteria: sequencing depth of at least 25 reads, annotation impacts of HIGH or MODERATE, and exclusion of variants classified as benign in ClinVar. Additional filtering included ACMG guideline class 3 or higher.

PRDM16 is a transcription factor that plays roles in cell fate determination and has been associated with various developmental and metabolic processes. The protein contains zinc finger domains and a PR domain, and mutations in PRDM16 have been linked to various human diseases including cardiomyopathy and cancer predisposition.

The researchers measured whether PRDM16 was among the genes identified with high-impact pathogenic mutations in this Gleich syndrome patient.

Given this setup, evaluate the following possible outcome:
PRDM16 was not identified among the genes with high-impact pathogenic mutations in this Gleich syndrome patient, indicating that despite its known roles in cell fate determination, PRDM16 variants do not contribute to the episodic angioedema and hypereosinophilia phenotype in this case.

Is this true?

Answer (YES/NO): NO